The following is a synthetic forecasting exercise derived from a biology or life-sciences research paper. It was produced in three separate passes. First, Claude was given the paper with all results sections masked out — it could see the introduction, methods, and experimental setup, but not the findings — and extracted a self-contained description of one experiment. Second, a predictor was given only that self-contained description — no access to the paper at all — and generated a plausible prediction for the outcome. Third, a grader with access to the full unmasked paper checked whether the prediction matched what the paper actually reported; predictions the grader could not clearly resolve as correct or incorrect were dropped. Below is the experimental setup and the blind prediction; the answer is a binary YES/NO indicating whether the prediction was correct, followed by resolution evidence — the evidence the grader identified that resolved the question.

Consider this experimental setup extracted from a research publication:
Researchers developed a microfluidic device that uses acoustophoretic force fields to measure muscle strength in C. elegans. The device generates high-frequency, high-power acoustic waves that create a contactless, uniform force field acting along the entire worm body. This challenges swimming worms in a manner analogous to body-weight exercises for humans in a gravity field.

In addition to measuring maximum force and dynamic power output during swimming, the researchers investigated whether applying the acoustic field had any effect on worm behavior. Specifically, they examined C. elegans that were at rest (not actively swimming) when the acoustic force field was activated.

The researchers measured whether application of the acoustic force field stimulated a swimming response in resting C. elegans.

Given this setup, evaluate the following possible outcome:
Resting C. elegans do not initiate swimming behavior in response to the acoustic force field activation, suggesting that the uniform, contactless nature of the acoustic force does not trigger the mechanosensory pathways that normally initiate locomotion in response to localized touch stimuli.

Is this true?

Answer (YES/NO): NO